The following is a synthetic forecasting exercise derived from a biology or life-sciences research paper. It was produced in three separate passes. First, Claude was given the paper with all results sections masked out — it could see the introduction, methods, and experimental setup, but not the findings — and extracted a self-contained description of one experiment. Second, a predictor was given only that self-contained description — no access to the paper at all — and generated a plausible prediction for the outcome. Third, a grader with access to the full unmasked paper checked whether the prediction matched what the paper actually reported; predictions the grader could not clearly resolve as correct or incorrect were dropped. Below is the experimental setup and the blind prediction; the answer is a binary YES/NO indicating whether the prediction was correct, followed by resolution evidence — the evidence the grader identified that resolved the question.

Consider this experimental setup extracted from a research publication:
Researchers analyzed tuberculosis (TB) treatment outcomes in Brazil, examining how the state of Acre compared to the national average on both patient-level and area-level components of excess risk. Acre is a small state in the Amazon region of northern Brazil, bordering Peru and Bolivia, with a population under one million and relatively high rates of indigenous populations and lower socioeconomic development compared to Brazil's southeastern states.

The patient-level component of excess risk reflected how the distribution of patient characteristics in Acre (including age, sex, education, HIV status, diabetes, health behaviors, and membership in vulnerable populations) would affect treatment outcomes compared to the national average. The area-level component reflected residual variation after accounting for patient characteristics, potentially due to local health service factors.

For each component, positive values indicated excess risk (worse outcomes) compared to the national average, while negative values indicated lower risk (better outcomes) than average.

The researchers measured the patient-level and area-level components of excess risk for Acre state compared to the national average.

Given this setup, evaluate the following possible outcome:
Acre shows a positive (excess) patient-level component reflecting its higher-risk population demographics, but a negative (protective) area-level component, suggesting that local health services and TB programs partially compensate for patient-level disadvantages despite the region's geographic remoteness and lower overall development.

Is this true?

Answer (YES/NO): NO